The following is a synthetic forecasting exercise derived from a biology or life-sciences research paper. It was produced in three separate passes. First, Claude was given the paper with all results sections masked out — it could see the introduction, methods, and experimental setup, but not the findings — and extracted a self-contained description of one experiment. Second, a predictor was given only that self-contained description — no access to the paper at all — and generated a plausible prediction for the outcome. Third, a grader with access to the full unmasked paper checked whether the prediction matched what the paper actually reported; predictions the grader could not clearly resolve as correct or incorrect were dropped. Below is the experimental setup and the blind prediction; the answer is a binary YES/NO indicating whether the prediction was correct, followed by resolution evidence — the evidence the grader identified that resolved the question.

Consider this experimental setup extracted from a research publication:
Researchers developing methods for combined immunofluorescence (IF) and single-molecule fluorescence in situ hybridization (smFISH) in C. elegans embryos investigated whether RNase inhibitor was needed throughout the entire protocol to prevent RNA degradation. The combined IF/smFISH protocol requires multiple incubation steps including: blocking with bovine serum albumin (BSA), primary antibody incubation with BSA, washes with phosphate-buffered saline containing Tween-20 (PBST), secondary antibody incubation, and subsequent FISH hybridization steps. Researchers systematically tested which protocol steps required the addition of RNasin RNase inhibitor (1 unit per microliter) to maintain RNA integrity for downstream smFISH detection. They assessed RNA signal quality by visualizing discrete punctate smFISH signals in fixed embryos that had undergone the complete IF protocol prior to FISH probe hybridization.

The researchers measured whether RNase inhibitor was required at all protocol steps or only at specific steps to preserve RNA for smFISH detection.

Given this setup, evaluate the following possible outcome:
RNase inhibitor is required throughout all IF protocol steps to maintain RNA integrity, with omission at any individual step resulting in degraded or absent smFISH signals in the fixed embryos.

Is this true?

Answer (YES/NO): NO